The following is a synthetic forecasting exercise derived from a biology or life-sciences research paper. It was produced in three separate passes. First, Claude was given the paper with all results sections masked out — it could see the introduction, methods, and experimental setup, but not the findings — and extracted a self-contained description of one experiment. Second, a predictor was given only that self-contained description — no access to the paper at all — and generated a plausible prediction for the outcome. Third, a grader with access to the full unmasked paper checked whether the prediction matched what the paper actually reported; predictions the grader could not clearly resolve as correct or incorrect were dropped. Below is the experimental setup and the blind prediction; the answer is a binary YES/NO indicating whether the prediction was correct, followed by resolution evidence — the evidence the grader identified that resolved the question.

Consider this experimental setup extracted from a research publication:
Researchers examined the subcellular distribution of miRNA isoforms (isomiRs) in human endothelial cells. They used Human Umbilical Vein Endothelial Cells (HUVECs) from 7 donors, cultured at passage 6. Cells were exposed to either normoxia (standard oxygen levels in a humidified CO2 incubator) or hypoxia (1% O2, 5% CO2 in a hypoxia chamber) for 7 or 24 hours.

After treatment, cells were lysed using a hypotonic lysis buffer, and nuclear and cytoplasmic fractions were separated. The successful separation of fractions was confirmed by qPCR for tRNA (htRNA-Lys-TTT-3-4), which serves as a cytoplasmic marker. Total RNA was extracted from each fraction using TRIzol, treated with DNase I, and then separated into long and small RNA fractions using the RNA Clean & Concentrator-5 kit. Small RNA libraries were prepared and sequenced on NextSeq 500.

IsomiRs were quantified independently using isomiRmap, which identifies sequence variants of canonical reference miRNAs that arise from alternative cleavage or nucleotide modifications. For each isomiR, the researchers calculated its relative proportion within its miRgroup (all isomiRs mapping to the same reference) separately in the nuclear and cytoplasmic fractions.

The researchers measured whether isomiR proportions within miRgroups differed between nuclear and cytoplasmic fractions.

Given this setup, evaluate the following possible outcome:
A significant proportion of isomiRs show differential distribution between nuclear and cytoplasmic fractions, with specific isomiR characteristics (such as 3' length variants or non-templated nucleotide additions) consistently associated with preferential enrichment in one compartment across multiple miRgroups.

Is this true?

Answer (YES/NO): YES